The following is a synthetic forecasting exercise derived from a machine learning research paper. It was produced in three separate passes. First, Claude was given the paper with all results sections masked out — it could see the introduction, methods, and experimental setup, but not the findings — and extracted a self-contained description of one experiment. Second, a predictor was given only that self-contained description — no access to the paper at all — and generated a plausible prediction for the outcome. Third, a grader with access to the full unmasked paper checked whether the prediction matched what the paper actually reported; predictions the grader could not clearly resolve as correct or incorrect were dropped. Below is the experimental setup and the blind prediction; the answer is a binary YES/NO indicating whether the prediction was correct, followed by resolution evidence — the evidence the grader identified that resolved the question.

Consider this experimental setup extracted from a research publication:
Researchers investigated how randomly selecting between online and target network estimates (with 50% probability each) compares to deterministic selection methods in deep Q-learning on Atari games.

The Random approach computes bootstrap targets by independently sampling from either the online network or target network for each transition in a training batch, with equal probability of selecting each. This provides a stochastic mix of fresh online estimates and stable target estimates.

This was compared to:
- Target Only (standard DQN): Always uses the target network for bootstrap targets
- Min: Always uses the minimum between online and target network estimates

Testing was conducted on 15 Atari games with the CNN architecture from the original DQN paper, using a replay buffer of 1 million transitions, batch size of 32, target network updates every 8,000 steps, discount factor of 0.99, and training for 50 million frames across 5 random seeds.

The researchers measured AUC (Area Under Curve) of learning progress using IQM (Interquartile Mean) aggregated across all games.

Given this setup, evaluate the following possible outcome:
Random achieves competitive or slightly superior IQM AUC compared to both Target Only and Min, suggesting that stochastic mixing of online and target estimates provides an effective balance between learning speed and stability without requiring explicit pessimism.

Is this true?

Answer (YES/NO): NO